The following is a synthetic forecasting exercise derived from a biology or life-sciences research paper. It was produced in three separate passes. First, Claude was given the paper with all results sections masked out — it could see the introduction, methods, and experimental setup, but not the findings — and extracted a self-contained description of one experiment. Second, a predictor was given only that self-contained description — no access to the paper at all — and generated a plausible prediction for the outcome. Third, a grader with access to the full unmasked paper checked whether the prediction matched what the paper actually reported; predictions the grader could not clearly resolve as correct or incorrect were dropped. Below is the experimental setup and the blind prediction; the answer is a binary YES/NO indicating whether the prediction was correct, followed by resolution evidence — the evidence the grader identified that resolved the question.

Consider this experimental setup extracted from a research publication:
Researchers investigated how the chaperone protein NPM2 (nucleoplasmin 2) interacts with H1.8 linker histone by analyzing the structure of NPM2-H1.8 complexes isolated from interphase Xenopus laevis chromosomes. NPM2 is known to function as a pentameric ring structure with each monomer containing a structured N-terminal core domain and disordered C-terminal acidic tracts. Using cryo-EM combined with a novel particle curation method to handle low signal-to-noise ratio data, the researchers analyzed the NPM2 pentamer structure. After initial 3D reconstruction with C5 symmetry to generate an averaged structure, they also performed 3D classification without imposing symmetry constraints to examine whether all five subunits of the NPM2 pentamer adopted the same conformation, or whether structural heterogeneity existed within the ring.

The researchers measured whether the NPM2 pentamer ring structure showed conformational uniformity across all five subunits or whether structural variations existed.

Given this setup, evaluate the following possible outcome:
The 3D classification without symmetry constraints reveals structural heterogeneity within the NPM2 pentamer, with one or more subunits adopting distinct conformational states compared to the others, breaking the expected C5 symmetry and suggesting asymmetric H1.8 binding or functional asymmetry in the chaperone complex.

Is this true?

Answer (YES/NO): YES